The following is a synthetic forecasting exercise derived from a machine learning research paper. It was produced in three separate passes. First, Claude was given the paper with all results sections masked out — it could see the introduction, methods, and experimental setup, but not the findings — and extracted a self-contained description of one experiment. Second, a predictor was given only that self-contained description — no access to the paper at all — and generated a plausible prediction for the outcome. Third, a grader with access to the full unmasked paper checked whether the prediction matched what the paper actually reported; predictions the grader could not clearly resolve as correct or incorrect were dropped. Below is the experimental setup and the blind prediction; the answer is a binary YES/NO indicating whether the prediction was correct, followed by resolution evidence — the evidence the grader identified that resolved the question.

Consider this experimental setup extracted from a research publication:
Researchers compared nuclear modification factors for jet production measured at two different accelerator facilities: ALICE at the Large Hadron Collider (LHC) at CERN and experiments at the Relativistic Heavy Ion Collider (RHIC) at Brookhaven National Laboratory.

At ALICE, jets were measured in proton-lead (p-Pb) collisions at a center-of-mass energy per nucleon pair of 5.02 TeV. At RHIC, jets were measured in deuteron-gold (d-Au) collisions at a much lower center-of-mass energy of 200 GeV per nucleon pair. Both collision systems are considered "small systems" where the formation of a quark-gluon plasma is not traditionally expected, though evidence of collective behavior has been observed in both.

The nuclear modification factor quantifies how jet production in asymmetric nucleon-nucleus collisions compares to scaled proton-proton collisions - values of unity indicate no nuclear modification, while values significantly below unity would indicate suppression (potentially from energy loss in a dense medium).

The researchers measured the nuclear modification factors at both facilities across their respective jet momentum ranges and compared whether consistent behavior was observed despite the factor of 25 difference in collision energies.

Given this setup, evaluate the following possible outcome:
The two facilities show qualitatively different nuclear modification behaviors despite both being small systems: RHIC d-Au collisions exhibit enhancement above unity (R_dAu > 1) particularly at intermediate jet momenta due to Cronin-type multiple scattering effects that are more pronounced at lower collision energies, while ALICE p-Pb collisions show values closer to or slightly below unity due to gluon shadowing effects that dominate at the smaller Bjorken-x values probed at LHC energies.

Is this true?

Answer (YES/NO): NO